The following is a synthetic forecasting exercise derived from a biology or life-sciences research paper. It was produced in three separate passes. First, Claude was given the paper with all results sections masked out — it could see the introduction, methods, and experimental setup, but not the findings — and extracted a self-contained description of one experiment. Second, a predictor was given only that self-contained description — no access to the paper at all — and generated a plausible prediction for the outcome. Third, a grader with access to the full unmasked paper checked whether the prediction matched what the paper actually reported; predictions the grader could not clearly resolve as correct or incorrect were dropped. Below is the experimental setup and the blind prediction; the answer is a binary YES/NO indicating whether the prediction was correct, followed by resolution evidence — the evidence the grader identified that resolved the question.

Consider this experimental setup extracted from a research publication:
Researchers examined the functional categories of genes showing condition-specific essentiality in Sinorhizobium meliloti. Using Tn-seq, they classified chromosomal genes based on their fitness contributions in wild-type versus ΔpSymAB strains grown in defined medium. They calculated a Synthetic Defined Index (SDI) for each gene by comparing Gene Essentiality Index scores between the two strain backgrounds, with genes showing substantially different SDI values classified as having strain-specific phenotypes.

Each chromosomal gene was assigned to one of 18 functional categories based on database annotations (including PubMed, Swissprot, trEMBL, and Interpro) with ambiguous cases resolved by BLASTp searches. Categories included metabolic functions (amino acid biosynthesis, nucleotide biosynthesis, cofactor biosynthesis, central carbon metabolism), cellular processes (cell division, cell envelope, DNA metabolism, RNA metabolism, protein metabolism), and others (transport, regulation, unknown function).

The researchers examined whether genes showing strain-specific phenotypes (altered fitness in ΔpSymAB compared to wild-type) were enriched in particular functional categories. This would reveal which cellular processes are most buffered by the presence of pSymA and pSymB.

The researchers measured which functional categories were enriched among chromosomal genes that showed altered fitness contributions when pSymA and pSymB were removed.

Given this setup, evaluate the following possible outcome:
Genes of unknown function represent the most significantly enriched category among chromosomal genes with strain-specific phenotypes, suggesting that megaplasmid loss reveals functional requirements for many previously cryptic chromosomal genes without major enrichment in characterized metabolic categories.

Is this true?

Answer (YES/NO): NO